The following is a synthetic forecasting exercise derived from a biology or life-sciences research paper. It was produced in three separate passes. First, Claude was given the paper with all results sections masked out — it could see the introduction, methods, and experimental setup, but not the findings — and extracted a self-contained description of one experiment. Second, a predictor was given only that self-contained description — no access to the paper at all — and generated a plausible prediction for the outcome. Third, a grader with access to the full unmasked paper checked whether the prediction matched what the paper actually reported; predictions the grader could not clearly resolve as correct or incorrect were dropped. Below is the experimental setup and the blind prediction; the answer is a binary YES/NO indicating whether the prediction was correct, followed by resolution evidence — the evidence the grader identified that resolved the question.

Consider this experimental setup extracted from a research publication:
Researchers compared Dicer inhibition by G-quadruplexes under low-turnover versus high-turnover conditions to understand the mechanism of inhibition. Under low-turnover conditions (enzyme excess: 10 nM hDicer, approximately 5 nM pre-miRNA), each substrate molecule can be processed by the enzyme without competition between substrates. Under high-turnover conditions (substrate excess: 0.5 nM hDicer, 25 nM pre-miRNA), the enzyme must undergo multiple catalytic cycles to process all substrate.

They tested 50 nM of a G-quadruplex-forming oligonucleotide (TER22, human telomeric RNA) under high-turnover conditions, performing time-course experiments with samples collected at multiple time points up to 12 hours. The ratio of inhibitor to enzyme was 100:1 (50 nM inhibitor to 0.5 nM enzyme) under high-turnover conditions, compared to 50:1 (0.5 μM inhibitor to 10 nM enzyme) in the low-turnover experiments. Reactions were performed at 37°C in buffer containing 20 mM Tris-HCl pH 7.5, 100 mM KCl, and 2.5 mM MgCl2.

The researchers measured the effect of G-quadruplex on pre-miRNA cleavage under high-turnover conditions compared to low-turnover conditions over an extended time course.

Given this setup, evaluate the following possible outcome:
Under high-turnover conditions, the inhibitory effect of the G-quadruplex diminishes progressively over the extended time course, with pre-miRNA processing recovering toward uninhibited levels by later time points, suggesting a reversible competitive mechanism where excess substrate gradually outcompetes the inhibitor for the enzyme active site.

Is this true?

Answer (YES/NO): NO